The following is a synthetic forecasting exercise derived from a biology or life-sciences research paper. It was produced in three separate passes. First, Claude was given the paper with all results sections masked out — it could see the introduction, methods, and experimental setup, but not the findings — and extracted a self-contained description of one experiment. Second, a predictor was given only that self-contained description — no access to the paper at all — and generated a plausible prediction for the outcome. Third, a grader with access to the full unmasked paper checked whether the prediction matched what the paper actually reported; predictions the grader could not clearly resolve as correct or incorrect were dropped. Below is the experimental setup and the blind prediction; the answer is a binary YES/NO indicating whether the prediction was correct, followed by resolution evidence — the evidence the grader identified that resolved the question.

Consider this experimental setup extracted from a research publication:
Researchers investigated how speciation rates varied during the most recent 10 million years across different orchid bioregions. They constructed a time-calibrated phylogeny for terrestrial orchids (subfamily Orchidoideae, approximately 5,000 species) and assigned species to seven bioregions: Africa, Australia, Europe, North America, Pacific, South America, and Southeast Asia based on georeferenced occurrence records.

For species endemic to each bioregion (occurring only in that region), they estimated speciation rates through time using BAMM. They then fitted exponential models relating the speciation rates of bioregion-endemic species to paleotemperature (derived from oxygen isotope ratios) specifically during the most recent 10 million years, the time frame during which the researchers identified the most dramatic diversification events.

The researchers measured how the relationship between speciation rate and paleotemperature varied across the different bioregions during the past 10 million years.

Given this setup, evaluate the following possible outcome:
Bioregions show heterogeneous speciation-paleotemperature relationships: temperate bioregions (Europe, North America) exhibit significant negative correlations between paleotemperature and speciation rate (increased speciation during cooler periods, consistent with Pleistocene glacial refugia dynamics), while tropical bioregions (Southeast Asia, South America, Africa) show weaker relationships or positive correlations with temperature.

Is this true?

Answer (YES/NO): NO